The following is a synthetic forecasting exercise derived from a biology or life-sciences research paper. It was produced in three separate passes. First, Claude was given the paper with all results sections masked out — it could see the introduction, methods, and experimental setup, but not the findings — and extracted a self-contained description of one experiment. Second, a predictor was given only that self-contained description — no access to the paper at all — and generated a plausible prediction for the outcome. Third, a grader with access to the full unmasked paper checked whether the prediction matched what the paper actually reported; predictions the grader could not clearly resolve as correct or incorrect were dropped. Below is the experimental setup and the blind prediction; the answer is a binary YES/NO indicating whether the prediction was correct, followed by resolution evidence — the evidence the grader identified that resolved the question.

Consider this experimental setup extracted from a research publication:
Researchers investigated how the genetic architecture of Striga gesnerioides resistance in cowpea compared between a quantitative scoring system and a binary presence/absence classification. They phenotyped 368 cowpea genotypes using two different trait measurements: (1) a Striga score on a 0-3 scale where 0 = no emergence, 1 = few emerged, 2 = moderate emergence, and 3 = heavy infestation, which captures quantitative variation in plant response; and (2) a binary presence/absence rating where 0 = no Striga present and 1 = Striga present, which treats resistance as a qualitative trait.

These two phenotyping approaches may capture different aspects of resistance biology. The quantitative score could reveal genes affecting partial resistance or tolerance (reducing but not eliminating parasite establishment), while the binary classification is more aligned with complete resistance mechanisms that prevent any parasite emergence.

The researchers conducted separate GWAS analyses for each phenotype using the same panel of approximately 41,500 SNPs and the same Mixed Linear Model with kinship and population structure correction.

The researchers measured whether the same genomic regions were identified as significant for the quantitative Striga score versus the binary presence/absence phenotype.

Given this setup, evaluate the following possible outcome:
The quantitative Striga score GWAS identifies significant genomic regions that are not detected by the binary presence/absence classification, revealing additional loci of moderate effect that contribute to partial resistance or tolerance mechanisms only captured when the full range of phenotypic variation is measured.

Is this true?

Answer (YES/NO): NO